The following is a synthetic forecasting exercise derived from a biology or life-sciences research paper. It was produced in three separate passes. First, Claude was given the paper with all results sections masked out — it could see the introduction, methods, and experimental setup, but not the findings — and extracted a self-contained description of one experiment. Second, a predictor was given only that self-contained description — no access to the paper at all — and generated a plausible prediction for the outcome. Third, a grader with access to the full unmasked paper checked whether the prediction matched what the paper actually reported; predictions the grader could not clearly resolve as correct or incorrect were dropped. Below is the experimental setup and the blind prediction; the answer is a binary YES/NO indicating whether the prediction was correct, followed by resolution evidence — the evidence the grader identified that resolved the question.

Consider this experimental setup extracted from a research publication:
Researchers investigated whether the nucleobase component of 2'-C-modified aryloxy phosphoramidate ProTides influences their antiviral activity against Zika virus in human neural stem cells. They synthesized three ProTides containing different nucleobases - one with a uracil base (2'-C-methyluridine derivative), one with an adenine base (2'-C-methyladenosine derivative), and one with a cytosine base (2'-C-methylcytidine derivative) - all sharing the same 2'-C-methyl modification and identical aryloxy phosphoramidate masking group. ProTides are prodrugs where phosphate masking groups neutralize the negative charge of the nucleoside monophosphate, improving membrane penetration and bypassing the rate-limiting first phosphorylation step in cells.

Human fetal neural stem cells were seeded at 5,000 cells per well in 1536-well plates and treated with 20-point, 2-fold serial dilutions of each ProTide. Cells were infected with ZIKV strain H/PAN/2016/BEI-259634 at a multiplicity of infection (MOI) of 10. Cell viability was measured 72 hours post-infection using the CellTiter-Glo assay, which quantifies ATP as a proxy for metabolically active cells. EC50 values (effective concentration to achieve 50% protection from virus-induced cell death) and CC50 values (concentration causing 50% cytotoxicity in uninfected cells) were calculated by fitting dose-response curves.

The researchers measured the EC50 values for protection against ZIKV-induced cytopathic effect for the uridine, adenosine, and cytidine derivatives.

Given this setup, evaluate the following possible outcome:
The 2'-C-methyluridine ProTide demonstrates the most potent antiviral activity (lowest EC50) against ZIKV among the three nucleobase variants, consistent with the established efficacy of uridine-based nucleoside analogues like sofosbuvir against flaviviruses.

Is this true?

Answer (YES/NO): YES